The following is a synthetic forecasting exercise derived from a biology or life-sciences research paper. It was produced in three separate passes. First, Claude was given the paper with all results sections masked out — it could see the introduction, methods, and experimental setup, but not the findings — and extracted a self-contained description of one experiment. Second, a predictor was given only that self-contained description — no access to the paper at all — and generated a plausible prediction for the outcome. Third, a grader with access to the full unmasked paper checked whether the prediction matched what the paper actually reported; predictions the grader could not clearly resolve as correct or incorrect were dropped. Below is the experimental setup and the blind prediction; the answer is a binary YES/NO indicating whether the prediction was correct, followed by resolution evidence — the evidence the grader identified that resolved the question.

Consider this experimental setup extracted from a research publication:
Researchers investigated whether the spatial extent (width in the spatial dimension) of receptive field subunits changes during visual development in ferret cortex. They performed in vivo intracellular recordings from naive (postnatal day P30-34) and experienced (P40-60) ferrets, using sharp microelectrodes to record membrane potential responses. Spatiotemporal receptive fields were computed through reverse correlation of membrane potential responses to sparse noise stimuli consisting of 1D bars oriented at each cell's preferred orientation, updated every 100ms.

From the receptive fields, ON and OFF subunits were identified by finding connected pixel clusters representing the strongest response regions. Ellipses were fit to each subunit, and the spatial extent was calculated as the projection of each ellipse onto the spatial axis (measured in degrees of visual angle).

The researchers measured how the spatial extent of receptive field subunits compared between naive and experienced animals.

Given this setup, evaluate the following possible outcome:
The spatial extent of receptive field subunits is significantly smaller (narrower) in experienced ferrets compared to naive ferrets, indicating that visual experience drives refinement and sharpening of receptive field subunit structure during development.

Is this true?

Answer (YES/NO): NO